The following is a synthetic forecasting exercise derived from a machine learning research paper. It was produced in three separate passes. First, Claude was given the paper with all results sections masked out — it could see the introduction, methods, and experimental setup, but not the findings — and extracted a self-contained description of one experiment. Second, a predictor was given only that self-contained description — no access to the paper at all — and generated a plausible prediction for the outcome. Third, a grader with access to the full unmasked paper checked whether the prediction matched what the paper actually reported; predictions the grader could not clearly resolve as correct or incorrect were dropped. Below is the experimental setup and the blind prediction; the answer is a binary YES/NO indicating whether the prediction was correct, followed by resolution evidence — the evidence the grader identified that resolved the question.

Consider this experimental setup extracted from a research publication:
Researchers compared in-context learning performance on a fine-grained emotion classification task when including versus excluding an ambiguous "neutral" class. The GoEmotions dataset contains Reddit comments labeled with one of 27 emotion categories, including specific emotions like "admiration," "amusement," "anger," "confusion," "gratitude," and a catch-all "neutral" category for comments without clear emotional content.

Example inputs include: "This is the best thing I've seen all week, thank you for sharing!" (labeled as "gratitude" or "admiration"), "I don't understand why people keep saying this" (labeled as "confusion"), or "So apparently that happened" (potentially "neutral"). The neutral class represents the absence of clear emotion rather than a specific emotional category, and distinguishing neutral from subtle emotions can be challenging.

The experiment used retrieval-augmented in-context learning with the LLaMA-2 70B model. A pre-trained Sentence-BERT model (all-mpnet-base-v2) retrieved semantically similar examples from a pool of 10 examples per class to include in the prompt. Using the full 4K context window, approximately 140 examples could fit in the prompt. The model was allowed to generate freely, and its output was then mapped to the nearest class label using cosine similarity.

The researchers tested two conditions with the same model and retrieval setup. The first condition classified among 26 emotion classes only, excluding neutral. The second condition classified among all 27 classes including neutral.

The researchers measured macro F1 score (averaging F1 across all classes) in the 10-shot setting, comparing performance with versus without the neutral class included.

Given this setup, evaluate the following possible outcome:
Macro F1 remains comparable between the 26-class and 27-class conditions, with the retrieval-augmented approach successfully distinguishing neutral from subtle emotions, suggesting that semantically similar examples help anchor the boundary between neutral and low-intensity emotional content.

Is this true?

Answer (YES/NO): NO